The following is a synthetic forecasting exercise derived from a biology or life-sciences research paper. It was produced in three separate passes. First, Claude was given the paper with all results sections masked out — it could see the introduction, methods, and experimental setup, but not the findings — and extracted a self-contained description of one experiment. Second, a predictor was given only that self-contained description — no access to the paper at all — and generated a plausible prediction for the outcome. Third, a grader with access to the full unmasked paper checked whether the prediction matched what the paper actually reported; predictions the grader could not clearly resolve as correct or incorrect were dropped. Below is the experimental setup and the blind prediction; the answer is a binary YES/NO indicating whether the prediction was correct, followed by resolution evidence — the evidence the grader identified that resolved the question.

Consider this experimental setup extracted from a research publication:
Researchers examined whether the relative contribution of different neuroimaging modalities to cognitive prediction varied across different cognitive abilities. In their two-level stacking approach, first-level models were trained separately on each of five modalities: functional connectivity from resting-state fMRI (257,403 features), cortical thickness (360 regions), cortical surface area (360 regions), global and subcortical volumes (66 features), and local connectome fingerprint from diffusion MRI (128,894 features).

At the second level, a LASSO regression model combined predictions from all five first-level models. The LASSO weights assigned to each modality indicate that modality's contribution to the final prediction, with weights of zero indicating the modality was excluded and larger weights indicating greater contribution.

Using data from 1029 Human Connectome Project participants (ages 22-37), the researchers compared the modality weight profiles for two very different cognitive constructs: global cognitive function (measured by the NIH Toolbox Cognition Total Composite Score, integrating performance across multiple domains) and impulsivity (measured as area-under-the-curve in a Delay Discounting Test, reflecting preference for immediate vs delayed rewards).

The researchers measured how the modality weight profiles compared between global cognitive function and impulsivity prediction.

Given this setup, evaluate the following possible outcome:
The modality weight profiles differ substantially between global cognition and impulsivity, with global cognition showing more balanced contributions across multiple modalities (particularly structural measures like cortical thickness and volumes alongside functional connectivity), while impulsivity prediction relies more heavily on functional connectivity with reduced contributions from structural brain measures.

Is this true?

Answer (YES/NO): NO